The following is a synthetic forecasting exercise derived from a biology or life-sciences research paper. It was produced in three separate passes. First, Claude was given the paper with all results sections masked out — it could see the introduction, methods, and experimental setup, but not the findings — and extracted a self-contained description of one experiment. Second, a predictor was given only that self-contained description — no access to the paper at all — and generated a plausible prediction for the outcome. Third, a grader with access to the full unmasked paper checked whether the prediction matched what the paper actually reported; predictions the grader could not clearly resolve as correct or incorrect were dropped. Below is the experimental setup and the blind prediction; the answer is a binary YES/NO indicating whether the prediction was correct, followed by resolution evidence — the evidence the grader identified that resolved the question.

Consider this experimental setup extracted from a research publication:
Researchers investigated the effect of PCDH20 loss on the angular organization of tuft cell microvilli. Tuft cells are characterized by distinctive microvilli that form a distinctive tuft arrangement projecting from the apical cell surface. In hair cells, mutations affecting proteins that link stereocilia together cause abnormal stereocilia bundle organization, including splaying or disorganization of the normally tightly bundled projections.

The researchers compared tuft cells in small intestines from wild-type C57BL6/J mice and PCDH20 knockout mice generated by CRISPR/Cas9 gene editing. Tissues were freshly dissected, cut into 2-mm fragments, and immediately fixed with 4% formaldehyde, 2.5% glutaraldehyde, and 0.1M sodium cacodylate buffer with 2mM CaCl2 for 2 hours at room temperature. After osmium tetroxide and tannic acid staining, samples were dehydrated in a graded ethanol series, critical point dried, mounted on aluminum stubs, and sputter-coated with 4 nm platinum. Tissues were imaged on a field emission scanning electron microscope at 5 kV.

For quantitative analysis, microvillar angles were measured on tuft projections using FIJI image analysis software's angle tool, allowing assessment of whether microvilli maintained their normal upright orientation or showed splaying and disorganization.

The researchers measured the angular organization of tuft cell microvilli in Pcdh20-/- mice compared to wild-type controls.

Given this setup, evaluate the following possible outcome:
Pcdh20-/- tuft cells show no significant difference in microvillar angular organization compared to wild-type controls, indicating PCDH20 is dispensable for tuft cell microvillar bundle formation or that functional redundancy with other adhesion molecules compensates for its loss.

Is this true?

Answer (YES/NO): NO